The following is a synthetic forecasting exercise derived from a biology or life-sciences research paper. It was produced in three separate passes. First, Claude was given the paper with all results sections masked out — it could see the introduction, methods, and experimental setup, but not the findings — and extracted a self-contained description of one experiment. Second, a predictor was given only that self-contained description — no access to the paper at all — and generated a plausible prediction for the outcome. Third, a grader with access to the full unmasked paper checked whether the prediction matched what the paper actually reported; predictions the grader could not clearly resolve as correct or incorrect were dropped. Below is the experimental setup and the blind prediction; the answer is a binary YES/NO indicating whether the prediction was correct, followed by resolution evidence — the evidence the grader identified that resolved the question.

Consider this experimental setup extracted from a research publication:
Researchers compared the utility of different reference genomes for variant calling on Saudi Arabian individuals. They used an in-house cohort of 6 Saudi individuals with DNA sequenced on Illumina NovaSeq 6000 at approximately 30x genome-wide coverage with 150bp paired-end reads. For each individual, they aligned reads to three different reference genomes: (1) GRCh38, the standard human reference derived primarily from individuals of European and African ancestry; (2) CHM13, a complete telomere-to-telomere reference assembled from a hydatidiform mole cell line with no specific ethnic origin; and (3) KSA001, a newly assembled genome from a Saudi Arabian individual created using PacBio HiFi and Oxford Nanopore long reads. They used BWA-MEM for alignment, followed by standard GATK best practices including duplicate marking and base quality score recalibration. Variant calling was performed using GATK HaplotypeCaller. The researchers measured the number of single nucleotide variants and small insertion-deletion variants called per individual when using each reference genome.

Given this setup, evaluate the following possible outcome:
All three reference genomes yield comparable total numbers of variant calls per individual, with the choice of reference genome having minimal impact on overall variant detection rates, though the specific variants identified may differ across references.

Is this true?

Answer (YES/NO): NO